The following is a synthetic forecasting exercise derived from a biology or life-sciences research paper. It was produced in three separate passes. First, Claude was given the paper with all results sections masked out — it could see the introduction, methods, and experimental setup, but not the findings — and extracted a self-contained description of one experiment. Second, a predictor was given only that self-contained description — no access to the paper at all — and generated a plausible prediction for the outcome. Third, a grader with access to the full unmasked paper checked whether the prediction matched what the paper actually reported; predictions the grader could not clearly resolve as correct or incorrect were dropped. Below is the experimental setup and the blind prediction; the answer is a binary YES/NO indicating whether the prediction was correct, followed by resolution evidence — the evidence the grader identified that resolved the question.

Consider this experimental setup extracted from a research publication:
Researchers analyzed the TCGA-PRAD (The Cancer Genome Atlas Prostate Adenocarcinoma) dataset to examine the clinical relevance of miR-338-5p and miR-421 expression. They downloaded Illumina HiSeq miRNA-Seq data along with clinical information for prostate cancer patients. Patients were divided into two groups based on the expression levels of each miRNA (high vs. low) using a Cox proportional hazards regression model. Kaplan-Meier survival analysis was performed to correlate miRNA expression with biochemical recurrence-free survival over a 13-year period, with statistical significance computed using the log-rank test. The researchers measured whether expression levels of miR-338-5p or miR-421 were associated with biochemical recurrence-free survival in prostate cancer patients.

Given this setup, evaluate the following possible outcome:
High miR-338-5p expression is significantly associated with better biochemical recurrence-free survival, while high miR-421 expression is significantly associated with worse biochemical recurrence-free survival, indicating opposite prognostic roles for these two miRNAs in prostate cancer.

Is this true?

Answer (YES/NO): NO